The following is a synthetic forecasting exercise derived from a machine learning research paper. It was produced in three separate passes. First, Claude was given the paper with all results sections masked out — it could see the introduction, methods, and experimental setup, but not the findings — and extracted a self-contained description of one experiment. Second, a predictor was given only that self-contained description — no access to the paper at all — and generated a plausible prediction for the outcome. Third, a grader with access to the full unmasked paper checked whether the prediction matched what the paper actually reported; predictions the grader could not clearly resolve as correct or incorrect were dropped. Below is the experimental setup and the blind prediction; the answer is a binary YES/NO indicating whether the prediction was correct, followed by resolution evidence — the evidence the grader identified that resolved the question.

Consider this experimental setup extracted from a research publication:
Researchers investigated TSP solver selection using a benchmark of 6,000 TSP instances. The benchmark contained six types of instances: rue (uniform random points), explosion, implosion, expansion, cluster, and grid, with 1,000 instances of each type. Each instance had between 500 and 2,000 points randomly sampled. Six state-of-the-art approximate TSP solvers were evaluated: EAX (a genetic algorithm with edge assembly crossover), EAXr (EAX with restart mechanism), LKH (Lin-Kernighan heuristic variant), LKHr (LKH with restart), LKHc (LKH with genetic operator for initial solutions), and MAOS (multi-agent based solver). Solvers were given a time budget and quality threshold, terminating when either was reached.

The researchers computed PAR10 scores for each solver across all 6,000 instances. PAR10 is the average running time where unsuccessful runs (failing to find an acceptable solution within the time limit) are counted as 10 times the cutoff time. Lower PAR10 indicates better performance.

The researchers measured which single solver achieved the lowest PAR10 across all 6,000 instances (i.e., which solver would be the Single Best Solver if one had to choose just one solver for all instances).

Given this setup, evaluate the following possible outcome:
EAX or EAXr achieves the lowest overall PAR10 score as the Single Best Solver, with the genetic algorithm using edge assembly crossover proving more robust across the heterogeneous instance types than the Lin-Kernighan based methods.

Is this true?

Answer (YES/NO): YES